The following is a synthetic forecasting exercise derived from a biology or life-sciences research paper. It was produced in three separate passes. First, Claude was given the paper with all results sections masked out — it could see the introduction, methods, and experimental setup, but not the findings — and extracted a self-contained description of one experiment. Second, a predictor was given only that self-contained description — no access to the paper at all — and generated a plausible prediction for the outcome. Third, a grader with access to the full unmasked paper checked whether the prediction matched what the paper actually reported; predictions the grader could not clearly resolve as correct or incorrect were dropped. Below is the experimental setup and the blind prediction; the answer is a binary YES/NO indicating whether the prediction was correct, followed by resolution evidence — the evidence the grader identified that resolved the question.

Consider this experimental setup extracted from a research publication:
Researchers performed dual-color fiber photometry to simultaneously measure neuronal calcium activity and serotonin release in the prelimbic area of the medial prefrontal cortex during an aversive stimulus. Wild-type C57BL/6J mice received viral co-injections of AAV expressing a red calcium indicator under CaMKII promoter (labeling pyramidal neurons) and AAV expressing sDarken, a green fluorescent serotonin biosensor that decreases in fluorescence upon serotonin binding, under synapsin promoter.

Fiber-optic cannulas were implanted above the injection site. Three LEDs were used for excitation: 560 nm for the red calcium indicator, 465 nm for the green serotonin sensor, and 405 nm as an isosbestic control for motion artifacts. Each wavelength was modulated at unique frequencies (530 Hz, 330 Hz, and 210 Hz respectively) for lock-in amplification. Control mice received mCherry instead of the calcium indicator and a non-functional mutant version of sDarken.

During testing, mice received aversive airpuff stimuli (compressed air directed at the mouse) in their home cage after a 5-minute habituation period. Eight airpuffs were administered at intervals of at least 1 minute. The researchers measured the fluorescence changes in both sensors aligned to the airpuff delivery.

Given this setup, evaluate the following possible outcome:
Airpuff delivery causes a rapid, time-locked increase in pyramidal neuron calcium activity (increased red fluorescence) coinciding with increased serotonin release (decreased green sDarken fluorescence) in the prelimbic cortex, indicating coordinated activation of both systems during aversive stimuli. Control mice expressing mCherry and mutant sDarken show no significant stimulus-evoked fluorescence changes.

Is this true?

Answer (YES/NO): YES